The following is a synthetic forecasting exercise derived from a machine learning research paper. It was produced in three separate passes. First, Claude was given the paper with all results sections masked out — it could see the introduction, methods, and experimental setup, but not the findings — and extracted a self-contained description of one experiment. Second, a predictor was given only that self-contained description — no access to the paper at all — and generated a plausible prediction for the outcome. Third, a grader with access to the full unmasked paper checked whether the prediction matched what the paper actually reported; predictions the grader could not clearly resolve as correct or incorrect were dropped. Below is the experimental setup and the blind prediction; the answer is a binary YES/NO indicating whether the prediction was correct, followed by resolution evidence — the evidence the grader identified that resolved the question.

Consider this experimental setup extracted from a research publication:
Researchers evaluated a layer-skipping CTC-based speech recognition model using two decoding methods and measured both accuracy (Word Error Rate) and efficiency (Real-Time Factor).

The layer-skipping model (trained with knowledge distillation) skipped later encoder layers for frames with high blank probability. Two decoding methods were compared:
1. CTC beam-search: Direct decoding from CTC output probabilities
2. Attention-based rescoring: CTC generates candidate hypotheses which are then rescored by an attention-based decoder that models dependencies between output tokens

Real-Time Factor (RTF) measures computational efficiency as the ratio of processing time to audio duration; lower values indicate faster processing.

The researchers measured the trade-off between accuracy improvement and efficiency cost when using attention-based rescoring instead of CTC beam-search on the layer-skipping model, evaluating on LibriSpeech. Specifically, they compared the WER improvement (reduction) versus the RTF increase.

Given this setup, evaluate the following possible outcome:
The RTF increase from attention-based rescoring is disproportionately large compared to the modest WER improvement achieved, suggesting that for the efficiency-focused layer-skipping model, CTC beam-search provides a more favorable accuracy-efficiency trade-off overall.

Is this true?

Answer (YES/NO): NO